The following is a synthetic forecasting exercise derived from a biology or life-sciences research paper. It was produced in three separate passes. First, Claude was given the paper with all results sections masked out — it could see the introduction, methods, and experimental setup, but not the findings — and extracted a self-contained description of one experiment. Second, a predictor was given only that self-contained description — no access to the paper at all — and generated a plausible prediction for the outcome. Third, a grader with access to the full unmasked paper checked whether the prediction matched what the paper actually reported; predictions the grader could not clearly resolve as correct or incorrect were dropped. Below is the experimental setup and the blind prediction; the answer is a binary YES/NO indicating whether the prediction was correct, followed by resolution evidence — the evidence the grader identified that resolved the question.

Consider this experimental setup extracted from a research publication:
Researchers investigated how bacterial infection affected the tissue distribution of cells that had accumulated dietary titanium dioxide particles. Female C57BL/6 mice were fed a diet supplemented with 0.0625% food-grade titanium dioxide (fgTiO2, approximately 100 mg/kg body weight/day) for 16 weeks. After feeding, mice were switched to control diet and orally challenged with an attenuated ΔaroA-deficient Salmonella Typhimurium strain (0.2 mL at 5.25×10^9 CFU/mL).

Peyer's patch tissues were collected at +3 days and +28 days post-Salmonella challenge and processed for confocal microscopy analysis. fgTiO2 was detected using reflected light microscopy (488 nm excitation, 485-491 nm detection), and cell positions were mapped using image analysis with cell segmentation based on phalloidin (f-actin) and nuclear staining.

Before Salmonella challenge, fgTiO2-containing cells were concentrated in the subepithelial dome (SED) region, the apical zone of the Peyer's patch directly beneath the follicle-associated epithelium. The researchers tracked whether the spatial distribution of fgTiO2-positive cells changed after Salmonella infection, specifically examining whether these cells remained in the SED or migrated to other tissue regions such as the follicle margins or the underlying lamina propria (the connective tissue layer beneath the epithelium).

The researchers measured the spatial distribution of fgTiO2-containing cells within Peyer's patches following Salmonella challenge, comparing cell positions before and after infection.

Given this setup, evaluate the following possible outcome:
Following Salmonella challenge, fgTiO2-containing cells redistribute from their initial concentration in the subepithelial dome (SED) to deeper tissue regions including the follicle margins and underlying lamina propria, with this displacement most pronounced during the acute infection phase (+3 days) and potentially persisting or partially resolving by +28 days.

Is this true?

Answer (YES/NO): NO